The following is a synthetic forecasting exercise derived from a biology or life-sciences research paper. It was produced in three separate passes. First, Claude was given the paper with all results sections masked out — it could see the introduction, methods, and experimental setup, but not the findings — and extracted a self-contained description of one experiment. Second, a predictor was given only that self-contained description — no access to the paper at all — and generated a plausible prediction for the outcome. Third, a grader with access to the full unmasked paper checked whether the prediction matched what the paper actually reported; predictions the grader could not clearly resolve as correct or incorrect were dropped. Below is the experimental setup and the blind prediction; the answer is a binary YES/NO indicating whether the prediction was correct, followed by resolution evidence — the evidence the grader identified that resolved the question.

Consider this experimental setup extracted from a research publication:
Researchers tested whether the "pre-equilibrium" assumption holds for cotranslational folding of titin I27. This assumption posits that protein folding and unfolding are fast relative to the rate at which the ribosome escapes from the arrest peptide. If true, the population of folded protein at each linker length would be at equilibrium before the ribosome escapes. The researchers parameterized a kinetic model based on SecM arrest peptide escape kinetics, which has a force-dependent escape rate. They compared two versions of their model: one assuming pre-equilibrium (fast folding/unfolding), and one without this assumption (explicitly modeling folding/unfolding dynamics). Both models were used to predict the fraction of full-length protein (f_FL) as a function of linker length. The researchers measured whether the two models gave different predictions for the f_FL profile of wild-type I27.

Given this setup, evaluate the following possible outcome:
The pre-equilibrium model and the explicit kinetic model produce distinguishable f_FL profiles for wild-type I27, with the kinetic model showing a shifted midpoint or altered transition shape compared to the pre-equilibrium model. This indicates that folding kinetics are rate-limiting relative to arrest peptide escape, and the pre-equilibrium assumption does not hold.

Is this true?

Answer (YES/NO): NO